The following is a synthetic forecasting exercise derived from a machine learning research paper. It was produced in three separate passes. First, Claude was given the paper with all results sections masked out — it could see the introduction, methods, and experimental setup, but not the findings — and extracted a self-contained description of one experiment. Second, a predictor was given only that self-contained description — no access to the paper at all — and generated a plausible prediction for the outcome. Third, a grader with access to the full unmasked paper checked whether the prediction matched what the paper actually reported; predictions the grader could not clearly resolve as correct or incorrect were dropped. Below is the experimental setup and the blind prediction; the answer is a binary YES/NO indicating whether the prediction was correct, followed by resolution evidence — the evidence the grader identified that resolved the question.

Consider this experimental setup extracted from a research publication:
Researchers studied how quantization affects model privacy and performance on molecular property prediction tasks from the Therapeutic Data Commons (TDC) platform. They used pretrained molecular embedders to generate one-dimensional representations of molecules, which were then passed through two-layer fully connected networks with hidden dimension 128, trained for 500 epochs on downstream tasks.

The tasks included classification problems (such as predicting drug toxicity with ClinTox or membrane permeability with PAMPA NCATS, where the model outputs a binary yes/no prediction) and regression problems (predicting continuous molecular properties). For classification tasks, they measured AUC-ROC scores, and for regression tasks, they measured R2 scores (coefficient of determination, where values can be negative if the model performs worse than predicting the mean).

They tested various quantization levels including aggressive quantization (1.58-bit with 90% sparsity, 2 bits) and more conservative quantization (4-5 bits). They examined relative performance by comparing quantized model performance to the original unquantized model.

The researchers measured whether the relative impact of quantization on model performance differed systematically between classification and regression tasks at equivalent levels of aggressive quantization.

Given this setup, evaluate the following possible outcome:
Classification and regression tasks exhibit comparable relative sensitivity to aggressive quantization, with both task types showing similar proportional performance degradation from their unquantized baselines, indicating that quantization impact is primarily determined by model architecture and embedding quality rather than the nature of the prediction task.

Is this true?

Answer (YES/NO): NO